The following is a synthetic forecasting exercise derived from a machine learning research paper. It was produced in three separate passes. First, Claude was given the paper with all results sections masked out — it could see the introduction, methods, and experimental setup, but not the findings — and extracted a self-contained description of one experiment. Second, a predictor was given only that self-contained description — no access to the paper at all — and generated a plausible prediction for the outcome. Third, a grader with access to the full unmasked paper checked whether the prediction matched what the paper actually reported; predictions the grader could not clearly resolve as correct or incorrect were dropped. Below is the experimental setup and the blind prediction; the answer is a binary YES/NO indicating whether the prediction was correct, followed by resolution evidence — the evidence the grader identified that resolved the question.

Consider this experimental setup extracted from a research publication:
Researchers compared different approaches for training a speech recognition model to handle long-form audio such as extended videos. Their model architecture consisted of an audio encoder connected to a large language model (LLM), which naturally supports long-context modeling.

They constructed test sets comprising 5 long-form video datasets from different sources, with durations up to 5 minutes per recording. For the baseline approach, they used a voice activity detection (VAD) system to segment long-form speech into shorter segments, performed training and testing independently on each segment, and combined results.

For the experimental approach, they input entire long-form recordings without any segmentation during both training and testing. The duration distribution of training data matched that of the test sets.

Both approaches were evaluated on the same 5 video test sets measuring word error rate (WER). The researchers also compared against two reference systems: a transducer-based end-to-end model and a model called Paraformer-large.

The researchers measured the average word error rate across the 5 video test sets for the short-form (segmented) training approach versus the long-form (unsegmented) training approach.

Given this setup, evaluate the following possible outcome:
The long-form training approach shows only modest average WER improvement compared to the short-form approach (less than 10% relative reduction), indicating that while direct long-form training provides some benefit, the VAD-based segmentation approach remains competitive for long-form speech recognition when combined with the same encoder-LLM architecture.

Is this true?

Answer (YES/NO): YES